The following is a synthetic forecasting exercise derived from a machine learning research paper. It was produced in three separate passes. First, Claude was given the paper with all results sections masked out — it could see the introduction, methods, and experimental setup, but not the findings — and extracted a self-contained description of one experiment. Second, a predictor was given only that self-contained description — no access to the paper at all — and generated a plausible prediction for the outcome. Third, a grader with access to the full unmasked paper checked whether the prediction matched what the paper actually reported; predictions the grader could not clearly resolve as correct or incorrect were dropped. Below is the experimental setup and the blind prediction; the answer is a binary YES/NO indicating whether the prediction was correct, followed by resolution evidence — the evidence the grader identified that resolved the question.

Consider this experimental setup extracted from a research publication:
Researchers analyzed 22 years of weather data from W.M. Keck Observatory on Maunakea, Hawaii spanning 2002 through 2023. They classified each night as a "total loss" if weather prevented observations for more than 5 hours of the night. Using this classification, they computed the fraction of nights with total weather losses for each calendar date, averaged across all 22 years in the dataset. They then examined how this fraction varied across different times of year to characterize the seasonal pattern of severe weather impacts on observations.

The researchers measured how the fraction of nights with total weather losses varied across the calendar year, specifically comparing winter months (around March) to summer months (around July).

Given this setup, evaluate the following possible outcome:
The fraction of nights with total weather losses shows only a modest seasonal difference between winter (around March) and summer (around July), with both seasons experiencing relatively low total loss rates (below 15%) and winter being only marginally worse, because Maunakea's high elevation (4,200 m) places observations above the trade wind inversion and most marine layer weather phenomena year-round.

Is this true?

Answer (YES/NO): NO